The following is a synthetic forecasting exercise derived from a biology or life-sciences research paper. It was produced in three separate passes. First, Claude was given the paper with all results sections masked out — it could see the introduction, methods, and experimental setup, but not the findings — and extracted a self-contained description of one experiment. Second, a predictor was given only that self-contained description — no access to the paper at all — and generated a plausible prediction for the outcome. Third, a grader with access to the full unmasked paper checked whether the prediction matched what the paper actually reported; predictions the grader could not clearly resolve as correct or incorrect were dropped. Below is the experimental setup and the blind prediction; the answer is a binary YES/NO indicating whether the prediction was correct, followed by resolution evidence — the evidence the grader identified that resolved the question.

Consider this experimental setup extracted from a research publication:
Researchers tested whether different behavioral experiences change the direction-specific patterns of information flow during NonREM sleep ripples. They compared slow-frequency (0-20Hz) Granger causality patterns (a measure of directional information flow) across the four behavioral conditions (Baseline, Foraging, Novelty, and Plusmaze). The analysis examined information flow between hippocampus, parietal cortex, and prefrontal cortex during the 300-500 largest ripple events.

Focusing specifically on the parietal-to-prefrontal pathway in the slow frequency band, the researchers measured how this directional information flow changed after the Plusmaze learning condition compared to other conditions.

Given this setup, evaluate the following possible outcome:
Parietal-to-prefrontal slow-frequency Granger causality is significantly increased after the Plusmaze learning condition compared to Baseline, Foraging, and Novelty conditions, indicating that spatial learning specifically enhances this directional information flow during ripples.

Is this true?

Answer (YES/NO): NO